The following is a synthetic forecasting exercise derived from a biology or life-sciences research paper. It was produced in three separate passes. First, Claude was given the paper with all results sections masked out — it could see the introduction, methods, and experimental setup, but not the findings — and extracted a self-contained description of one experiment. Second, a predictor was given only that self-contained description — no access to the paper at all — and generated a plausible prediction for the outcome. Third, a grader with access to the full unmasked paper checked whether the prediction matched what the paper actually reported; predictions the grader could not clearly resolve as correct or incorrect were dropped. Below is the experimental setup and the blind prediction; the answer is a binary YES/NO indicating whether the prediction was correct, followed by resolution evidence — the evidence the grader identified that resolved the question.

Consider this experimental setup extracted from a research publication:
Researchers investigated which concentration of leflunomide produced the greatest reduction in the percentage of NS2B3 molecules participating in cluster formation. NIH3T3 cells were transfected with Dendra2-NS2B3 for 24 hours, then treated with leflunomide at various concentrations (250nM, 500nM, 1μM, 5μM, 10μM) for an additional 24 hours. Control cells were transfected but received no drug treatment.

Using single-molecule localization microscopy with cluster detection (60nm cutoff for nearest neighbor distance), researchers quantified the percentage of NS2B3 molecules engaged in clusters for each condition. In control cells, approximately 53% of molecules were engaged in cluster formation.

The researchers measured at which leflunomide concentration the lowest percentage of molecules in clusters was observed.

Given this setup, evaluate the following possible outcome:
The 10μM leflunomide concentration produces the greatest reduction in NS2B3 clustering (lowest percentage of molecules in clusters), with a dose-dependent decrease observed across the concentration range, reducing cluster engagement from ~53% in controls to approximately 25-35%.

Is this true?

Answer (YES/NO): NO